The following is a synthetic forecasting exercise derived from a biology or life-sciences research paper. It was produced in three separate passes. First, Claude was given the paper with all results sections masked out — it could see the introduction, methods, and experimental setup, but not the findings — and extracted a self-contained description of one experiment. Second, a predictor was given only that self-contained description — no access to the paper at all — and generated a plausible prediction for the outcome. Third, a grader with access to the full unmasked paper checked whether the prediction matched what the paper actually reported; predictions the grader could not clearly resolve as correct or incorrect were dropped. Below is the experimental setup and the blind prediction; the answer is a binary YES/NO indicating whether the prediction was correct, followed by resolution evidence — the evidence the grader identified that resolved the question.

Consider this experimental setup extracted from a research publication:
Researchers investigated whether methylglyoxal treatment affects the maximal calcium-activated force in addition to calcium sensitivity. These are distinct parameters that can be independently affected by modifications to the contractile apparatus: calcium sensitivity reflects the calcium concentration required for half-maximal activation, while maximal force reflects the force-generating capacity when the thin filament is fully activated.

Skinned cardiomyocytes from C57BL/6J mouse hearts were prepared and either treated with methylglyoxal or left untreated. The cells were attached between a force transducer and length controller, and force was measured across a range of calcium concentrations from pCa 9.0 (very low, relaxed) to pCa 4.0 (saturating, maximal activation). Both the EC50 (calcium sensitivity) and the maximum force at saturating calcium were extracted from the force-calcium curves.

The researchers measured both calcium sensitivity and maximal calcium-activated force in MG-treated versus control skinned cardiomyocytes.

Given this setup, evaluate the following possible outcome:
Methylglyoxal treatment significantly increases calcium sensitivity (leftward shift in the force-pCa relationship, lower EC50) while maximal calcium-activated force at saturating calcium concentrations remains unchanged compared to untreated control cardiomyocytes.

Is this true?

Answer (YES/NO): NO